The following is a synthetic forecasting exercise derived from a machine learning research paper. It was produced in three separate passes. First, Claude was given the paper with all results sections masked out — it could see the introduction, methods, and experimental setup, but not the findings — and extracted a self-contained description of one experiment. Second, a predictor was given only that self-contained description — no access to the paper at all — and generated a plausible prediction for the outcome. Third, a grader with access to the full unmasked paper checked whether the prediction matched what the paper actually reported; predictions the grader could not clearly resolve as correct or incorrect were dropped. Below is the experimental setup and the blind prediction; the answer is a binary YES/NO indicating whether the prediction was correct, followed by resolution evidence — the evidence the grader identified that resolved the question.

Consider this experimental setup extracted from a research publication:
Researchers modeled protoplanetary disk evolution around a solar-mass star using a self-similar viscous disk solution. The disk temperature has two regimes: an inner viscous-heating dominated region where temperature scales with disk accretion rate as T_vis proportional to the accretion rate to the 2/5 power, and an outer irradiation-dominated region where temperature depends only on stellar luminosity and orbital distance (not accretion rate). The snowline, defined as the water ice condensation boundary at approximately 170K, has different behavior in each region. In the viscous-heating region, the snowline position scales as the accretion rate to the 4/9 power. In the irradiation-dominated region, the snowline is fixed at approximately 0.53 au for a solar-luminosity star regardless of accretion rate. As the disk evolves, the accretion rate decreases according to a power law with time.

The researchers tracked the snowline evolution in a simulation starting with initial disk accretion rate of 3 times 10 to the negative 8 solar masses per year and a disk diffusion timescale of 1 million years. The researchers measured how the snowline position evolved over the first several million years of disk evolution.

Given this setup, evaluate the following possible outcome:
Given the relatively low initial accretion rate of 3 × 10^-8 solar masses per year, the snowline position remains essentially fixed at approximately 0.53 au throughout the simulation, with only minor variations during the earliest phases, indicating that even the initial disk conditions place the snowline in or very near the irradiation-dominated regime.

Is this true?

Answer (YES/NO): NO